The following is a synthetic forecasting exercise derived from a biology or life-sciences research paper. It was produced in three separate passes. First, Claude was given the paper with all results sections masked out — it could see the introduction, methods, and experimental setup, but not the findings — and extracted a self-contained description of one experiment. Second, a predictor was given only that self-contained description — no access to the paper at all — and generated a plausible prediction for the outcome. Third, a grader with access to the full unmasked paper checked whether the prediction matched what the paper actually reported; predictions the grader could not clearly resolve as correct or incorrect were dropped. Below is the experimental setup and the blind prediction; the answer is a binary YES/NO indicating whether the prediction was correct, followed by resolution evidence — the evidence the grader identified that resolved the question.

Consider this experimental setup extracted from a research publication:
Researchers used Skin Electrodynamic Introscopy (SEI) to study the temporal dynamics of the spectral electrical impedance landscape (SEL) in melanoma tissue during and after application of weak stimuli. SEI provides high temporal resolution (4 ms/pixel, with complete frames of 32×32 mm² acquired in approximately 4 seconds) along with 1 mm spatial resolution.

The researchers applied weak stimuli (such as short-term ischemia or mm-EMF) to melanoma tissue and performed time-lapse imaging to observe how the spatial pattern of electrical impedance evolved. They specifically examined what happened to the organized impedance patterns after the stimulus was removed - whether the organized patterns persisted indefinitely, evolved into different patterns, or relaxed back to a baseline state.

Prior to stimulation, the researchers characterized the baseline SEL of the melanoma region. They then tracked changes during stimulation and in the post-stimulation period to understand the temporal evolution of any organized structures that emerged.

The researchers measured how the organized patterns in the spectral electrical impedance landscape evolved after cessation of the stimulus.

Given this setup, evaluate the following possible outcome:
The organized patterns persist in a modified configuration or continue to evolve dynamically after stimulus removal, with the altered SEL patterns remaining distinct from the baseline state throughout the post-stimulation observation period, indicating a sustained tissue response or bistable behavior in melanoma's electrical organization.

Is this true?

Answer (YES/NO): NO